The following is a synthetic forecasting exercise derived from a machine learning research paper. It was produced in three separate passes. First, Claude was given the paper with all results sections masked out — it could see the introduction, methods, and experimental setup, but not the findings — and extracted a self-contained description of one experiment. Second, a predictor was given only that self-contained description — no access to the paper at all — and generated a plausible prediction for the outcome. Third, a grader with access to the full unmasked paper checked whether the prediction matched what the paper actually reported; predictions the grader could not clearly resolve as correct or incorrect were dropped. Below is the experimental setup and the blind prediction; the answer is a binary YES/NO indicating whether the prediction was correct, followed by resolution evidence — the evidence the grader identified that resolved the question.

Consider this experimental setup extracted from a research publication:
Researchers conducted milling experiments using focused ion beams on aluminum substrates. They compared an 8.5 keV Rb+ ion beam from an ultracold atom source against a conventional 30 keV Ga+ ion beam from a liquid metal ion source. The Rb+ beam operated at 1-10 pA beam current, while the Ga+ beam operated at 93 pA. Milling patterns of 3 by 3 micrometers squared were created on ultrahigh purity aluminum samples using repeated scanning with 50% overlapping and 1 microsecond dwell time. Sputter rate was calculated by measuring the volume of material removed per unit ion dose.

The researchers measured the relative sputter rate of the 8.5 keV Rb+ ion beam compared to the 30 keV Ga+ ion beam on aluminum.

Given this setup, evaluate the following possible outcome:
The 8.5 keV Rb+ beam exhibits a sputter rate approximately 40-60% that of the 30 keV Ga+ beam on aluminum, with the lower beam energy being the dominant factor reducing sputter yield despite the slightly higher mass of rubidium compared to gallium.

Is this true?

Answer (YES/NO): NO